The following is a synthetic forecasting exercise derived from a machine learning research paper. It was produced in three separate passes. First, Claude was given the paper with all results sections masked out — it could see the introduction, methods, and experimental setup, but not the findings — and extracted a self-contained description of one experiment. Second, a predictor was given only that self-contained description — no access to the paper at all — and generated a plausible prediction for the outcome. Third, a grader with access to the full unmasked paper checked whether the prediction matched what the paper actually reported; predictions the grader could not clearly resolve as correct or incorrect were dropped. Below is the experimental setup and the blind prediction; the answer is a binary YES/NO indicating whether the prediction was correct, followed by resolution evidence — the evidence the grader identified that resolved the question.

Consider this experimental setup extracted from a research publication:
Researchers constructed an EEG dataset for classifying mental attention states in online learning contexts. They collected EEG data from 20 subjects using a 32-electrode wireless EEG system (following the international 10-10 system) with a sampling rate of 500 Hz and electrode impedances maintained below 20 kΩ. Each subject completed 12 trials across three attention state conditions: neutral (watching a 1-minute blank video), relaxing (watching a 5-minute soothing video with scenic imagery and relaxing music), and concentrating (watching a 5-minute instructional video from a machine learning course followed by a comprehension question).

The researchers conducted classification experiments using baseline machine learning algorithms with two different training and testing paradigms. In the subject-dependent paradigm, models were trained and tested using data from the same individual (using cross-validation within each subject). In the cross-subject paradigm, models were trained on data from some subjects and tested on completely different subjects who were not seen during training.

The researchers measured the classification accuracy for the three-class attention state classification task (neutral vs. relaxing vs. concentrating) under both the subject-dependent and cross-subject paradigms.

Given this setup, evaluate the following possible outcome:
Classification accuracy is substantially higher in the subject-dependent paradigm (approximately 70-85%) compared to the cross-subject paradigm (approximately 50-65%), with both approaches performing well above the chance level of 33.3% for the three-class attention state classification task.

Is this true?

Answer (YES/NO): YES